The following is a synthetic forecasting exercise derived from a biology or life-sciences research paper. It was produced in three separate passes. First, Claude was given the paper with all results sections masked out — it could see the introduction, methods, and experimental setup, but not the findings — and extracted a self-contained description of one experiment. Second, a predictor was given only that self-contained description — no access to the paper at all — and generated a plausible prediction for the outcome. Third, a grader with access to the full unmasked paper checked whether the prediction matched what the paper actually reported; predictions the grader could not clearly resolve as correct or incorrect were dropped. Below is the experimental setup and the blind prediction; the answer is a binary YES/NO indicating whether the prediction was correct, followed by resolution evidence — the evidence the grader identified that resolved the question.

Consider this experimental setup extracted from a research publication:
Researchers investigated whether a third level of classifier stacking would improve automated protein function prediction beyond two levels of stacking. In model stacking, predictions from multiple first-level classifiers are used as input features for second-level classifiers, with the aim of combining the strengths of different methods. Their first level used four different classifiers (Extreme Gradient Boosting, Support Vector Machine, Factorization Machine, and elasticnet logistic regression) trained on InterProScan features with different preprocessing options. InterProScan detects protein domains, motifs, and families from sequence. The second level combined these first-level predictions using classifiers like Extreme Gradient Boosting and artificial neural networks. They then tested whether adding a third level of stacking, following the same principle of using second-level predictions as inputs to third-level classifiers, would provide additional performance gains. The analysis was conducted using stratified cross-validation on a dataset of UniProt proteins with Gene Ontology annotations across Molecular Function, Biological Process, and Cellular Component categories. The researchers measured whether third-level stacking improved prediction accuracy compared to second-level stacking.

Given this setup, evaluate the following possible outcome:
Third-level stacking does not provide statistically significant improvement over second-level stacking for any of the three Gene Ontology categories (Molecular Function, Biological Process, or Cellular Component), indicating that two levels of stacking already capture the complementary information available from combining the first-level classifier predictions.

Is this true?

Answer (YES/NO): YES